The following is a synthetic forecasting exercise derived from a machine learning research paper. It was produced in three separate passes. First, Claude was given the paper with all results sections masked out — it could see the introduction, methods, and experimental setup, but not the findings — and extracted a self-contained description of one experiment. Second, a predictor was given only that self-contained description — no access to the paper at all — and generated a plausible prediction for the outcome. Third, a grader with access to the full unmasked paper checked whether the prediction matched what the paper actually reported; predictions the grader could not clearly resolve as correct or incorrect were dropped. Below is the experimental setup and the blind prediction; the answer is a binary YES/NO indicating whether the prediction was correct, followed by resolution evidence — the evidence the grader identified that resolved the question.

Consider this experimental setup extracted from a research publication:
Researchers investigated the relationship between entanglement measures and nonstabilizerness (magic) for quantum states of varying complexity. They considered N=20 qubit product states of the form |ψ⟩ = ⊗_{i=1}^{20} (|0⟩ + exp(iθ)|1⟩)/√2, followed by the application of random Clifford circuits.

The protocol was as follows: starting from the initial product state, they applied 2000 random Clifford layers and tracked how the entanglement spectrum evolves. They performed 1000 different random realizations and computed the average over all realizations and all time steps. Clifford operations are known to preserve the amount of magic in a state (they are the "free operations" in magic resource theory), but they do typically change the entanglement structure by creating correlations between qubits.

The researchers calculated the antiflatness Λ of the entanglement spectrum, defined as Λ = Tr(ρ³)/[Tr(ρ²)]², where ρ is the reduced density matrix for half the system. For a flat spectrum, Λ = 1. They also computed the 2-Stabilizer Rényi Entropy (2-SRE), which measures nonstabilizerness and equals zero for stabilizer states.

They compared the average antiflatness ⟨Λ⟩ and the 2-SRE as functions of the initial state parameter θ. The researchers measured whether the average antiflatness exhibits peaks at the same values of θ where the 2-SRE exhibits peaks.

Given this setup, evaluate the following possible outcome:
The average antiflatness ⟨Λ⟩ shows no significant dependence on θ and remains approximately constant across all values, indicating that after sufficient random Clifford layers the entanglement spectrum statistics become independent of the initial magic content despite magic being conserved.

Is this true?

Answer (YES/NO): NO